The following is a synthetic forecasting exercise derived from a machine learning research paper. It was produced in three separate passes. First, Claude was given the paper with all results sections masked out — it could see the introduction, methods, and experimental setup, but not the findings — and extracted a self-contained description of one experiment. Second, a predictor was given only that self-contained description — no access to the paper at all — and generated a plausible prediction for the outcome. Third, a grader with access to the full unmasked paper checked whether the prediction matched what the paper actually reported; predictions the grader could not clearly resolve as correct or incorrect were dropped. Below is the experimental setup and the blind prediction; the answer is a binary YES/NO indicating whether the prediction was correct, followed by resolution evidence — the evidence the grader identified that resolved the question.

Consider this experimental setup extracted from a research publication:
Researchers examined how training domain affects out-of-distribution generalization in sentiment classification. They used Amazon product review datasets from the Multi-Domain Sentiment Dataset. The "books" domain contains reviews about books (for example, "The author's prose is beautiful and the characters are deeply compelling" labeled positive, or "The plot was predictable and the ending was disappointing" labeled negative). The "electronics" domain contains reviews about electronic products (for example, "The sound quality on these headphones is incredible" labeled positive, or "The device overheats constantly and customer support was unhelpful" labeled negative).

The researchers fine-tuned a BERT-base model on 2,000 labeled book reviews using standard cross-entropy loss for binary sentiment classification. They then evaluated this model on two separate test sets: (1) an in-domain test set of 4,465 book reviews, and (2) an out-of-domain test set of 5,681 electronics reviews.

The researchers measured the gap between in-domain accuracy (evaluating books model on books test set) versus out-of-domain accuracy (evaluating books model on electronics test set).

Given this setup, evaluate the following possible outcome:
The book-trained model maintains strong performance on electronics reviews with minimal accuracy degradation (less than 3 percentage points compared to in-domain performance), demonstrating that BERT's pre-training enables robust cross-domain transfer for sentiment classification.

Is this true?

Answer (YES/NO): NO